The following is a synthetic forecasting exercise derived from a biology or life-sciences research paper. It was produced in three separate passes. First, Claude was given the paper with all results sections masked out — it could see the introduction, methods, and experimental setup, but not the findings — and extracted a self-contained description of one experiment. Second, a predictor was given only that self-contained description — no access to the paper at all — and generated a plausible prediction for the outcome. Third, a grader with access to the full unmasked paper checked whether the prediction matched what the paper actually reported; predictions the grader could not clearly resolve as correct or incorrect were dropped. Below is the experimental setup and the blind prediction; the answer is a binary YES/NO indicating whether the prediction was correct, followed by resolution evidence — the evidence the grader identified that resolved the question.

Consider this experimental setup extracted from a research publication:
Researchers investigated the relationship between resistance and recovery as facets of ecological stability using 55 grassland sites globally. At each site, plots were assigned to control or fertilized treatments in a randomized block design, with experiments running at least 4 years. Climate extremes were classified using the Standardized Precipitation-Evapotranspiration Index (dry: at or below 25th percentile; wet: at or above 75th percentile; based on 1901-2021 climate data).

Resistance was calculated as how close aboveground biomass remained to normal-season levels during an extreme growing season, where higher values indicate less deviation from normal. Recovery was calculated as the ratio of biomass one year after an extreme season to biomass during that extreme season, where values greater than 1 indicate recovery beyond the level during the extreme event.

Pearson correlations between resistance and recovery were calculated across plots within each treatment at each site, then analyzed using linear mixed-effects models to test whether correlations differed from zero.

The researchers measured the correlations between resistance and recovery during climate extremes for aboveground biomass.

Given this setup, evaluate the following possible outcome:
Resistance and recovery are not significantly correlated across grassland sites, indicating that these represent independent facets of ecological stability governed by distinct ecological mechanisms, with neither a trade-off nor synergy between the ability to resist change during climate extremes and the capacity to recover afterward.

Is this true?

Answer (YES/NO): NO